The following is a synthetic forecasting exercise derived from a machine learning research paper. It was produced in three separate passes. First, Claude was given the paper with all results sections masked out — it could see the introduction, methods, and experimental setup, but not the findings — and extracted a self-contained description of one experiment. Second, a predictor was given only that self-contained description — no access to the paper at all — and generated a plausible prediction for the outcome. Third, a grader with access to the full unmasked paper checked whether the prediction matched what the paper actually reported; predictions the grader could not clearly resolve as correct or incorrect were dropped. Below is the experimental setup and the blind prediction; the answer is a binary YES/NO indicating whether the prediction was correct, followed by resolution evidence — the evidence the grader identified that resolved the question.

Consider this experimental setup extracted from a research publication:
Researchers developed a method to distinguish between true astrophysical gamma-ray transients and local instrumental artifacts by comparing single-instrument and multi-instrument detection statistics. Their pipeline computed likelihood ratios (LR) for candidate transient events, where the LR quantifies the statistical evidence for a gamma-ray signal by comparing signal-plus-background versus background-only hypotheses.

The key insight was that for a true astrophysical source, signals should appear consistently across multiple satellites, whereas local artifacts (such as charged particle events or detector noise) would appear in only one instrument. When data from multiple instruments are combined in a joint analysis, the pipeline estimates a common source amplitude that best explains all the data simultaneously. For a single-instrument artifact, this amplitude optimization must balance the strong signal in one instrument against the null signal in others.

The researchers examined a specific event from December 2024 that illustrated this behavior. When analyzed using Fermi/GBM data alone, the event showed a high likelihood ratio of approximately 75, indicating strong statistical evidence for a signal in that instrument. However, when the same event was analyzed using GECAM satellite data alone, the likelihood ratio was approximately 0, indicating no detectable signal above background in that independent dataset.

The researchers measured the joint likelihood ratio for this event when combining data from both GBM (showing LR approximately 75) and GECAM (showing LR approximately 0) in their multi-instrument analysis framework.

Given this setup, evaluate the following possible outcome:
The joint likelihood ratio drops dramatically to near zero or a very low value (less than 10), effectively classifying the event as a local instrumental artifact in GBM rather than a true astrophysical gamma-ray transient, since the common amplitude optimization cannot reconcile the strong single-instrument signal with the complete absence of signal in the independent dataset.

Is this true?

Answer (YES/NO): NO